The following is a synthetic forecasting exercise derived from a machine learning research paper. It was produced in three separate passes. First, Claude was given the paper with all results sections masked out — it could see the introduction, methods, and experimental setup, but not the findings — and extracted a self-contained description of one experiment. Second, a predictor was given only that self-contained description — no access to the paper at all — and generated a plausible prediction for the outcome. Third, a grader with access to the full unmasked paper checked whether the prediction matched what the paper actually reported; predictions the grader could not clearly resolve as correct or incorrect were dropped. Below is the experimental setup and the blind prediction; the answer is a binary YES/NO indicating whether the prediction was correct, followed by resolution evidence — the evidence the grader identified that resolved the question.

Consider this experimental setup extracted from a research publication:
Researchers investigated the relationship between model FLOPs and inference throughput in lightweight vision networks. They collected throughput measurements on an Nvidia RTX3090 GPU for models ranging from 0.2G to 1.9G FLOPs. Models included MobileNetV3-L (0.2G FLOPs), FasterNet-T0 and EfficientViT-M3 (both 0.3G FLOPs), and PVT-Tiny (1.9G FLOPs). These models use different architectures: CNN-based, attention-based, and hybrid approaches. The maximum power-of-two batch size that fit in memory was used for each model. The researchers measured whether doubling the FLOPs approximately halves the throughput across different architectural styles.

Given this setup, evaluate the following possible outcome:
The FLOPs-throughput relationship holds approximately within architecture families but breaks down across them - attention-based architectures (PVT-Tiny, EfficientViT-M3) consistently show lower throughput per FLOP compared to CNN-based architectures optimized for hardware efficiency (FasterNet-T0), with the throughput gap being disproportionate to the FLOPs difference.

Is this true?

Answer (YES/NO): NO